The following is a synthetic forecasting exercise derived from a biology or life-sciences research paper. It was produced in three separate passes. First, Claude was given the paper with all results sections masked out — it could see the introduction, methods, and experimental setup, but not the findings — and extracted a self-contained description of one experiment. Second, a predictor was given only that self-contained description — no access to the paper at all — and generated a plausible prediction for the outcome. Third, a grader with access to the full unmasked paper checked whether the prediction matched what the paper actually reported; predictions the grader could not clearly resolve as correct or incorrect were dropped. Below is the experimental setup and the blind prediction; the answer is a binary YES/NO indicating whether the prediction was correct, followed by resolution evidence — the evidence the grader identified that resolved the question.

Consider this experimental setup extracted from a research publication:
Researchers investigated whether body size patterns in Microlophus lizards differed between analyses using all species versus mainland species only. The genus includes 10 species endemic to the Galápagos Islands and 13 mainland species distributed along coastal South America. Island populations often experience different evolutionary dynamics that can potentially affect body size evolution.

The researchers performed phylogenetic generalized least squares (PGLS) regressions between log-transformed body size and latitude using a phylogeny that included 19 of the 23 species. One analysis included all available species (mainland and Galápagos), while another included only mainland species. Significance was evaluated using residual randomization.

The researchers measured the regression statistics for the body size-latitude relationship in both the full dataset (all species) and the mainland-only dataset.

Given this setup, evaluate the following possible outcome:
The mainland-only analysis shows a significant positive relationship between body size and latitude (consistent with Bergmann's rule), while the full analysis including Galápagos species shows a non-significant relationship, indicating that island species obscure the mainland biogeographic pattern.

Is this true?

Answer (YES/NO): NO